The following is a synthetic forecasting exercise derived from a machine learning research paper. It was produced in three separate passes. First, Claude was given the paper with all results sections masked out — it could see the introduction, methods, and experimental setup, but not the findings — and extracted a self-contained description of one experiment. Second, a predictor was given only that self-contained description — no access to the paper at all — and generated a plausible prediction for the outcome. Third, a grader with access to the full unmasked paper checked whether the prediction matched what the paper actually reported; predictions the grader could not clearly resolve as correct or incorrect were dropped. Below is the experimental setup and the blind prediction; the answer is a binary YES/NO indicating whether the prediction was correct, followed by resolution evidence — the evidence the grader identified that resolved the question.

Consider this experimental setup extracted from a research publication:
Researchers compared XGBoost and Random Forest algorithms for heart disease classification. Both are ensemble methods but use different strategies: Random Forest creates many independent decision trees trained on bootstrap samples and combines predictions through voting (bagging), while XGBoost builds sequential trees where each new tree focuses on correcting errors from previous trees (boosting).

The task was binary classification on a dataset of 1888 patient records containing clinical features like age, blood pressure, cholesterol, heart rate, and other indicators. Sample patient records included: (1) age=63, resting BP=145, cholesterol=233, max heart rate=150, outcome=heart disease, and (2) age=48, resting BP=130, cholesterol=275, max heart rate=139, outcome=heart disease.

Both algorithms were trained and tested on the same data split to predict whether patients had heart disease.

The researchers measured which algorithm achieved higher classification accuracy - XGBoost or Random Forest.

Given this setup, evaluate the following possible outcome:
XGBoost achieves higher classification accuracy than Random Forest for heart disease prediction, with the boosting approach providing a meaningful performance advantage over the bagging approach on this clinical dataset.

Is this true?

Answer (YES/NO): NO